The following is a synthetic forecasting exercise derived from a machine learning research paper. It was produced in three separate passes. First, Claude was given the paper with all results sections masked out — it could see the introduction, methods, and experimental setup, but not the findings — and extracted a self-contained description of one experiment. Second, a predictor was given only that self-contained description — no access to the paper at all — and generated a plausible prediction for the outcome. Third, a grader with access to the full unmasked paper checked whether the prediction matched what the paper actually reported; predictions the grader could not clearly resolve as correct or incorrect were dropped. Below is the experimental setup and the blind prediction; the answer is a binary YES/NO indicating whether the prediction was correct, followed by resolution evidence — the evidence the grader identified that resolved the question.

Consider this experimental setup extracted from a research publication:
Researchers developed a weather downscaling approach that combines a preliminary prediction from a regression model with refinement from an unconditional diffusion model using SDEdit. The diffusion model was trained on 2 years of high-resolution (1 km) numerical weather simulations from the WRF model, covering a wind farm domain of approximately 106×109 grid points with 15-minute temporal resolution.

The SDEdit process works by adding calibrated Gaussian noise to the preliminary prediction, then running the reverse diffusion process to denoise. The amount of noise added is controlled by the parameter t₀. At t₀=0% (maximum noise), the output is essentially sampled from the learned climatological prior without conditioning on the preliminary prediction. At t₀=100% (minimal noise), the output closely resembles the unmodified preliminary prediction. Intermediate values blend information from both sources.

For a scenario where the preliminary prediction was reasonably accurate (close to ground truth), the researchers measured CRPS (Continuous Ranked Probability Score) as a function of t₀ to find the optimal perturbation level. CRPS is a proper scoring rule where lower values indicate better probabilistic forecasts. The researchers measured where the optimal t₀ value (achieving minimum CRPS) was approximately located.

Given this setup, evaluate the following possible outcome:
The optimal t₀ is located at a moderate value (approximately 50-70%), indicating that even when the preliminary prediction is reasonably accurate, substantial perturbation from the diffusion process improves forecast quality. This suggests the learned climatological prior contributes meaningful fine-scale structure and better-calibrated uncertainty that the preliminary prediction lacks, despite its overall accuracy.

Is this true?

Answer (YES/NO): NO